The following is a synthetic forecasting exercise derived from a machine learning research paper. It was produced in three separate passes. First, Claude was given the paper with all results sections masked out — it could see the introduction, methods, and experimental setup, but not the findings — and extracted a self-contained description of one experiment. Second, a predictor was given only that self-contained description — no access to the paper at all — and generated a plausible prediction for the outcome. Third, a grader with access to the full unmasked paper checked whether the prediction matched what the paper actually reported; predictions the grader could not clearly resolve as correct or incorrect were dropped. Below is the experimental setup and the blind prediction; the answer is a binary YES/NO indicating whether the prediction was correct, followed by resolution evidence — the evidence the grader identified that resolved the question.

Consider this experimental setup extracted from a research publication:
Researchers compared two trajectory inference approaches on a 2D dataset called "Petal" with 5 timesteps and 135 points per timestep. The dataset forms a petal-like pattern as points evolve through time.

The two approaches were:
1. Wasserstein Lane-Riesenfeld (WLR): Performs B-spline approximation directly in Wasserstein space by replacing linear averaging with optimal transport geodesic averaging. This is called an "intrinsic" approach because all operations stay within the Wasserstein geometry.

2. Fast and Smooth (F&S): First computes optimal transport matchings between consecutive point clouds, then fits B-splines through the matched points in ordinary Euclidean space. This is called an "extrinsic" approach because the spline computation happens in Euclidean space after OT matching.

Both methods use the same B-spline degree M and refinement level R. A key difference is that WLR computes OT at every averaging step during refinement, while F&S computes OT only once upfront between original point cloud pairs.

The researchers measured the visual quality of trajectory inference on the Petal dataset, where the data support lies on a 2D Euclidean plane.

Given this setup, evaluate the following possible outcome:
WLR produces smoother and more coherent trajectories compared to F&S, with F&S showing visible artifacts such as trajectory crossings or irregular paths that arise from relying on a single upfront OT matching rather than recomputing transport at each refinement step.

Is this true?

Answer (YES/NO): NO